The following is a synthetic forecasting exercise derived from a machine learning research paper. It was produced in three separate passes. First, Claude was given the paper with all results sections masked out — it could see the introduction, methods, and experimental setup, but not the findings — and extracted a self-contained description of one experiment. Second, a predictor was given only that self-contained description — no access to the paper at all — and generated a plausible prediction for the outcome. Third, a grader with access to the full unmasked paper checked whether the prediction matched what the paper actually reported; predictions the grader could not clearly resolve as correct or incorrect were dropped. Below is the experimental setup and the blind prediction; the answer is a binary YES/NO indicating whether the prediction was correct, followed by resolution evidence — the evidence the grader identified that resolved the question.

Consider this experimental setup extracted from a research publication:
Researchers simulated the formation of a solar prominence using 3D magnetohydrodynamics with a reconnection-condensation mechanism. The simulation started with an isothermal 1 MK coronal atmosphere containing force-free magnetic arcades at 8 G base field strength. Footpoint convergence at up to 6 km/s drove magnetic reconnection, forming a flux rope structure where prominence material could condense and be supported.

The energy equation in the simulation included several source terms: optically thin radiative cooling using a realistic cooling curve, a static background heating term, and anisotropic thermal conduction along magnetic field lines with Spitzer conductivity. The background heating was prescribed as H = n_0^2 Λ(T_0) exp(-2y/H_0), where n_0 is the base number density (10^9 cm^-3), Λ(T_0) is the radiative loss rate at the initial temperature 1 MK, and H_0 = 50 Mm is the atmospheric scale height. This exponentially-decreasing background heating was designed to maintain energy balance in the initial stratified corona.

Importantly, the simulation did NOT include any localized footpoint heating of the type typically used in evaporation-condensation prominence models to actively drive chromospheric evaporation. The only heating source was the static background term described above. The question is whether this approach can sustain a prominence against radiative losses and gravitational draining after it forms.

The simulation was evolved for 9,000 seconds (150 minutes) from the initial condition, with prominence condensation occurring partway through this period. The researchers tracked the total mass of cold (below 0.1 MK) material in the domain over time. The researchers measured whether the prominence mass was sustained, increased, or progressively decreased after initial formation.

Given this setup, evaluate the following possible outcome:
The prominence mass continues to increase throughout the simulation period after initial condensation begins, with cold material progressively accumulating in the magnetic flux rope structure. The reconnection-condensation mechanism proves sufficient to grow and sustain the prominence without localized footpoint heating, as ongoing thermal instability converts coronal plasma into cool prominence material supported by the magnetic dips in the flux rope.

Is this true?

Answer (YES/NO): NO